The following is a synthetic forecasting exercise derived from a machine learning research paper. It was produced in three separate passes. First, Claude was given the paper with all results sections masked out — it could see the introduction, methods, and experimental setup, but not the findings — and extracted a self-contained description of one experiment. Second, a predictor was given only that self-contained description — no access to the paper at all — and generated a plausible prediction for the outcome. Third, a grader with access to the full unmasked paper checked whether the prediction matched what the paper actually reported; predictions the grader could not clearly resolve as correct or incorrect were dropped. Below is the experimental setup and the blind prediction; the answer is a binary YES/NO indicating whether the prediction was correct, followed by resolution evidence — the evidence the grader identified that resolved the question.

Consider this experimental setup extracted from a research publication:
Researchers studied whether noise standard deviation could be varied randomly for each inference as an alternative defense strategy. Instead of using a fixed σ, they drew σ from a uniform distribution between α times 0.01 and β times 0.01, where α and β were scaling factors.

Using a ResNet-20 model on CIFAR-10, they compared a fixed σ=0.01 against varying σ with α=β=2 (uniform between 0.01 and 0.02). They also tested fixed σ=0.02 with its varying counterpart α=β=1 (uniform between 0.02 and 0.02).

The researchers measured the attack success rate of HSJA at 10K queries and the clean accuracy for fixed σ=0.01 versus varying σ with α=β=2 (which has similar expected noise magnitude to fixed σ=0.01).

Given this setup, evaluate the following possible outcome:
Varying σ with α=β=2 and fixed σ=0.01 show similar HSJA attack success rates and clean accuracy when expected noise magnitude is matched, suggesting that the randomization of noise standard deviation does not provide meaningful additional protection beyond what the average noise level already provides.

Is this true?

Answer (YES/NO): NO